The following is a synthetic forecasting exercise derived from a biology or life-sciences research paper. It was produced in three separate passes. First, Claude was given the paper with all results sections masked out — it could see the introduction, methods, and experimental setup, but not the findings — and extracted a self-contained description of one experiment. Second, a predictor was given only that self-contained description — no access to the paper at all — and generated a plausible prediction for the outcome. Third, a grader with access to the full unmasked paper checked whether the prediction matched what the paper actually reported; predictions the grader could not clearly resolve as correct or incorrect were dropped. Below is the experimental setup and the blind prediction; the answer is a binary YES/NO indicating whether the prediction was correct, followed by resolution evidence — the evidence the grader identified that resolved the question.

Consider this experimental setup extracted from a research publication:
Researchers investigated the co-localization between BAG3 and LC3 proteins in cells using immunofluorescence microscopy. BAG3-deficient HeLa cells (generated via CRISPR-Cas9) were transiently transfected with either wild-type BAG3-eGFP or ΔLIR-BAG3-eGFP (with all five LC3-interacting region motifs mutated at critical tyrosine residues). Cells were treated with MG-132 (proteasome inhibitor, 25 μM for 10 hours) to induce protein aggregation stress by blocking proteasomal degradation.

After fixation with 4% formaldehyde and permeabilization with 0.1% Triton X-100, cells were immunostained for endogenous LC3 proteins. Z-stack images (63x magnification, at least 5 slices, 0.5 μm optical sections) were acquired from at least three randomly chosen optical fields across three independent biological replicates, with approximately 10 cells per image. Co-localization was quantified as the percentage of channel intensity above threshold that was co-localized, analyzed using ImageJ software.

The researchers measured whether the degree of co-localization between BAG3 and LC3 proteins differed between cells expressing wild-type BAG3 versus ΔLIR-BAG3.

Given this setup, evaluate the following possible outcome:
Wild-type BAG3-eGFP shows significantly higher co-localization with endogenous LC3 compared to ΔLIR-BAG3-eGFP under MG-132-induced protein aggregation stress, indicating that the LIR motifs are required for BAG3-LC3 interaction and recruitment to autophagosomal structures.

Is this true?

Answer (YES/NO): NO